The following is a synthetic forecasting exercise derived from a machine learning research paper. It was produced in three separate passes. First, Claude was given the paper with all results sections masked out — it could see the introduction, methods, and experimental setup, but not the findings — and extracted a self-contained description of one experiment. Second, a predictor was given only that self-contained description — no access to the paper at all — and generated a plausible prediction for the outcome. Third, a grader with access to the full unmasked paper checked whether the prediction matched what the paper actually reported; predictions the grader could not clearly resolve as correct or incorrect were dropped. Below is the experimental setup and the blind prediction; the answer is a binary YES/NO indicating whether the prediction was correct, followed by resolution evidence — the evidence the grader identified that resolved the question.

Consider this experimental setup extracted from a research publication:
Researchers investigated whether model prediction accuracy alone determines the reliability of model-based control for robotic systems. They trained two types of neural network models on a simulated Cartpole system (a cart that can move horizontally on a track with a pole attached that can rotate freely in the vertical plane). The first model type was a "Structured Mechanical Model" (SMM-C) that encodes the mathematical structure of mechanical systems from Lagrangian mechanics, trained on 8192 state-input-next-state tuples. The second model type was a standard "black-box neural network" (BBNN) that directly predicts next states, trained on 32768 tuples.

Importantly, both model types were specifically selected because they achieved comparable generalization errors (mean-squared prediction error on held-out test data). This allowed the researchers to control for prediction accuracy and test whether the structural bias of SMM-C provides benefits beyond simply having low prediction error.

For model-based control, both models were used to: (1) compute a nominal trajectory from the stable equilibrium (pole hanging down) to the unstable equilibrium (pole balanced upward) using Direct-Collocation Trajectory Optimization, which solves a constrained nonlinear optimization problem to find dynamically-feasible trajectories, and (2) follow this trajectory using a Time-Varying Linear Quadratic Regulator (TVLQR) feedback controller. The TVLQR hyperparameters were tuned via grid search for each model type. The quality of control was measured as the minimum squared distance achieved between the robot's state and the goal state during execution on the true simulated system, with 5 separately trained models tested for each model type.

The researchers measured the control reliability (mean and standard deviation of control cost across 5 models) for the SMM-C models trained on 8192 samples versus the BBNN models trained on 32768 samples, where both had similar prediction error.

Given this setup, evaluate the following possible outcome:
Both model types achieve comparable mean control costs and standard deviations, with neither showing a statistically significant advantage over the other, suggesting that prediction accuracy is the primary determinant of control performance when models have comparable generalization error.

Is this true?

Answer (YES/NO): NO